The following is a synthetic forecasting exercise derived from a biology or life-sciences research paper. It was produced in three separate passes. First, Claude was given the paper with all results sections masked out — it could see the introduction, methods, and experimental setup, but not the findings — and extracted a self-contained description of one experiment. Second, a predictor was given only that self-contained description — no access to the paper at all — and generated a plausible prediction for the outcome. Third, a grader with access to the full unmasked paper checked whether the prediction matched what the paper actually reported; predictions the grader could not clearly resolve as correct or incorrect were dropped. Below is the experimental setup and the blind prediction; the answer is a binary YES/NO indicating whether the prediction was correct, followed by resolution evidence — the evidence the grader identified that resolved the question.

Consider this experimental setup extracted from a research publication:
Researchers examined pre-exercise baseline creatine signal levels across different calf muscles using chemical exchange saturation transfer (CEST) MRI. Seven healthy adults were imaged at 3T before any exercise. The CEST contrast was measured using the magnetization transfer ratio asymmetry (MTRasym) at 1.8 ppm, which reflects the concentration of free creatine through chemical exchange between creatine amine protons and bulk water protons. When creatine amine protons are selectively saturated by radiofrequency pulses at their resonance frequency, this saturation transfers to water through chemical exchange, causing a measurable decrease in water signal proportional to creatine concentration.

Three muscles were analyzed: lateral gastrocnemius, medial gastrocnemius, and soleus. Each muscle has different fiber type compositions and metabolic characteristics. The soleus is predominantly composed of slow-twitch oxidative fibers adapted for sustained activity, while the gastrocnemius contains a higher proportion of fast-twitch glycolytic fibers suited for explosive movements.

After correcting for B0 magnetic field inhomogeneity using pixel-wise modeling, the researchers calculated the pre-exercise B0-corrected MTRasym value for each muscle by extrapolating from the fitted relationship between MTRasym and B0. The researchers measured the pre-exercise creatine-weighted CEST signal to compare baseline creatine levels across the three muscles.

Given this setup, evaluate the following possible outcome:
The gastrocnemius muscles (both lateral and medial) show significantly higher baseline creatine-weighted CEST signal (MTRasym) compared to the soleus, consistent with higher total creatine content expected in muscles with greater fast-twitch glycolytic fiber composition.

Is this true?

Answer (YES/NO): NO